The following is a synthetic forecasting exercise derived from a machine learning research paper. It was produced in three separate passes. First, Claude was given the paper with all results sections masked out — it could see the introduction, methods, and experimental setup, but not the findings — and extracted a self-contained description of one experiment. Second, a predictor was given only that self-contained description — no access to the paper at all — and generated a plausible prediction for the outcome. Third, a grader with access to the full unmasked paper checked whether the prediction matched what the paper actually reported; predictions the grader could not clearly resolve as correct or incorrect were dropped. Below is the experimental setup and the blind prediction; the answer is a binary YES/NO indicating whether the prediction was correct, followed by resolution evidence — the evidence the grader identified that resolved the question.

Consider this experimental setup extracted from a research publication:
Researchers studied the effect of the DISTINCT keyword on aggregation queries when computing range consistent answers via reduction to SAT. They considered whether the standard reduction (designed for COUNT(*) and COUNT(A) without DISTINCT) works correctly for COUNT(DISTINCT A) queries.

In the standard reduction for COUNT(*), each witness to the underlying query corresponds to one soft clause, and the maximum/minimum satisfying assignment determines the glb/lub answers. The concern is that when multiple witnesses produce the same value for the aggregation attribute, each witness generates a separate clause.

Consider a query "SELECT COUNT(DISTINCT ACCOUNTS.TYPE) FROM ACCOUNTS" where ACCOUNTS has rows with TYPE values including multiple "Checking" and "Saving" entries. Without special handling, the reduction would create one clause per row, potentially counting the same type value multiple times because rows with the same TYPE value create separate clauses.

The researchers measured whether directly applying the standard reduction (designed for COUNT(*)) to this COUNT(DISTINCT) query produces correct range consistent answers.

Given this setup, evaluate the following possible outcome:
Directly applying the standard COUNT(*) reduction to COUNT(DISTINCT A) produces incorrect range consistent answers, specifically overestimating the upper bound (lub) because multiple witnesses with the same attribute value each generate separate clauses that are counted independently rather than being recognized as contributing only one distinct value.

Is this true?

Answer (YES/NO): NO